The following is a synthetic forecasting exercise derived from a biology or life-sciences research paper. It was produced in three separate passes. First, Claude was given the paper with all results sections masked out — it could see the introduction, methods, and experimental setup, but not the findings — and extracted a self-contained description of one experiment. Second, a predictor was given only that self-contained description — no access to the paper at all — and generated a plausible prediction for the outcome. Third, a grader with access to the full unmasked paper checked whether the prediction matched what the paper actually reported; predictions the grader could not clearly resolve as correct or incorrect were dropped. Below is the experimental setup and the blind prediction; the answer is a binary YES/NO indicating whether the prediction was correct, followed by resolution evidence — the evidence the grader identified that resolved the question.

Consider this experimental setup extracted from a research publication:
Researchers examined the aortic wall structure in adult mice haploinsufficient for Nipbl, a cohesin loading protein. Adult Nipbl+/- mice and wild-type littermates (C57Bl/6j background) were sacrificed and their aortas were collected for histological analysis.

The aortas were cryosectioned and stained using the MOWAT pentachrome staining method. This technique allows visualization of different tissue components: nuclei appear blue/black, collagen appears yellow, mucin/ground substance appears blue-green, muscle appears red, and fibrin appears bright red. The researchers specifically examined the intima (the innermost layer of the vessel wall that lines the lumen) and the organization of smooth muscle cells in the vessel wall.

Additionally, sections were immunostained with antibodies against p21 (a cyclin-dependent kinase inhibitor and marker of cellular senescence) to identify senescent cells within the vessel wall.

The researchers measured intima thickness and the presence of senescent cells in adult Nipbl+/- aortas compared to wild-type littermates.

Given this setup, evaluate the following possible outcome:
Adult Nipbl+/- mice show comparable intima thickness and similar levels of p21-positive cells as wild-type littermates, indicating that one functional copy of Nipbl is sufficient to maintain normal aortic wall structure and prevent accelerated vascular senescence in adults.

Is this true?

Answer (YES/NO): NO